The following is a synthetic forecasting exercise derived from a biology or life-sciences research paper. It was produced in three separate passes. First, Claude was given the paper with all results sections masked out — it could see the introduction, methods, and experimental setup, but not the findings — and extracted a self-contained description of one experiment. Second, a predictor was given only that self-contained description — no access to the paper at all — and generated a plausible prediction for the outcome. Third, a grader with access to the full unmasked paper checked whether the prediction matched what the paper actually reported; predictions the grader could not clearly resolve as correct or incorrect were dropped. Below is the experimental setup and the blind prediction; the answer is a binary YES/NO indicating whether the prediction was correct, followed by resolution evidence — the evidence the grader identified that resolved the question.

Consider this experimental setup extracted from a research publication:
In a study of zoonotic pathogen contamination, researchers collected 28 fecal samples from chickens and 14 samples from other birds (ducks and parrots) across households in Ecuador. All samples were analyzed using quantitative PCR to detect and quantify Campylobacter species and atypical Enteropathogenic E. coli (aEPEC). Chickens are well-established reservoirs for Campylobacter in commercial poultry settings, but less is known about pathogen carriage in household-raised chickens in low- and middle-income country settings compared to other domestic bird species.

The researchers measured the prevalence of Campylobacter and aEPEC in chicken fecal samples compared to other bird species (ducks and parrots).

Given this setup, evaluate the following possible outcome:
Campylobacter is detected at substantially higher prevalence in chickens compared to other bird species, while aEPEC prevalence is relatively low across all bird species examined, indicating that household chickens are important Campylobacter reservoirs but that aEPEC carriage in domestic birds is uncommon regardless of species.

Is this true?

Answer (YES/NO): NO